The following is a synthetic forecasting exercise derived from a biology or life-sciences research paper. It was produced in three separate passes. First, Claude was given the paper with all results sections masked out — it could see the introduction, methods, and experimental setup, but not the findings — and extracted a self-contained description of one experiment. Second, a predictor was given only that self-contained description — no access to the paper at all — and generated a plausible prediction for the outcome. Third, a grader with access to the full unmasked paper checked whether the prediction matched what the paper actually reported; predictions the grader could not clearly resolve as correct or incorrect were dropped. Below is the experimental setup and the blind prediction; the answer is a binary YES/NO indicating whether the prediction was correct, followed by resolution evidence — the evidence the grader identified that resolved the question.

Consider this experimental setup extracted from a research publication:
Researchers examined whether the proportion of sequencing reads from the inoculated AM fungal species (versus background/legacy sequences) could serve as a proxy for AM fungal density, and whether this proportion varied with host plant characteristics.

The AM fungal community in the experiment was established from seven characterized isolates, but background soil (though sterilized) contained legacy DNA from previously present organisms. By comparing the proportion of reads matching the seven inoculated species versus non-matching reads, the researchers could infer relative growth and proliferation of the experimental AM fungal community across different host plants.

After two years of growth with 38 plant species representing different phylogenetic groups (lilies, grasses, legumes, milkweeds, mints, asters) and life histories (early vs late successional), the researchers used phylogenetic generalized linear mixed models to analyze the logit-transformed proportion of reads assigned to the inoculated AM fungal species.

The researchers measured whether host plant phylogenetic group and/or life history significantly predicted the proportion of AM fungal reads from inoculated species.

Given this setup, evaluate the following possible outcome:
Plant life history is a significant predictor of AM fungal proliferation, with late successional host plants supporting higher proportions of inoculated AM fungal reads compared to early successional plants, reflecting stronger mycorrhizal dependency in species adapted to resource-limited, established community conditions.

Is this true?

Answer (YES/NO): NO